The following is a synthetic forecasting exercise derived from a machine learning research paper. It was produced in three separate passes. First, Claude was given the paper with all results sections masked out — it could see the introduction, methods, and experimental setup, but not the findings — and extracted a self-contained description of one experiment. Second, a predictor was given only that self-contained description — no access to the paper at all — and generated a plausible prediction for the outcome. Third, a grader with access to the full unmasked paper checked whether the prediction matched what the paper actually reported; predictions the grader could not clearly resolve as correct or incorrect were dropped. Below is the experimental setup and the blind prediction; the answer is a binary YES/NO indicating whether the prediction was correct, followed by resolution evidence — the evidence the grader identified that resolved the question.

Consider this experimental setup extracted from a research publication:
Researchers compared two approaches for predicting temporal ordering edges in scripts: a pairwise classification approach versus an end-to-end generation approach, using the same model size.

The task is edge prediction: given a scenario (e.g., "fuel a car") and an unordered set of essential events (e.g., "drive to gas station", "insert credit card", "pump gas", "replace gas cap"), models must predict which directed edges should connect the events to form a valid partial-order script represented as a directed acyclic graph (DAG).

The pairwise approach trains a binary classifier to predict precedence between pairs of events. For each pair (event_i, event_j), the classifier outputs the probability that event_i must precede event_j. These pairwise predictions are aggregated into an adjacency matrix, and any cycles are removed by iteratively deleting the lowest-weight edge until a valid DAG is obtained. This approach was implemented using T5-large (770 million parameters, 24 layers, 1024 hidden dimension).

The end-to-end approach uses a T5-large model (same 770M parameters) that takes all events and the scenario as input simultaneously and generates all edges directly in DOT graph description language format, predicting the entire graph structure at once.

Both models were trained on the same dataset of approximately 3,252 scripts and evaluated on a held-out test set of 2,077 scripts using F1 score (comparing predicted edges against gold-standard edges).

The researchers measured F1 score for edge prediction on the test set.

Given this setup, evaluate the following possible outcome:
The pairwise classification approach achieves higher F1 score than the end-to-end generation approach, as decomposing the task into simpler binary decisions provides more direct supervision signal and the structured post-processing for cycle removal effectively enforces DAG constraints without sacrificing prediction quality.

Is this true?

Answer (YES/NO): NO